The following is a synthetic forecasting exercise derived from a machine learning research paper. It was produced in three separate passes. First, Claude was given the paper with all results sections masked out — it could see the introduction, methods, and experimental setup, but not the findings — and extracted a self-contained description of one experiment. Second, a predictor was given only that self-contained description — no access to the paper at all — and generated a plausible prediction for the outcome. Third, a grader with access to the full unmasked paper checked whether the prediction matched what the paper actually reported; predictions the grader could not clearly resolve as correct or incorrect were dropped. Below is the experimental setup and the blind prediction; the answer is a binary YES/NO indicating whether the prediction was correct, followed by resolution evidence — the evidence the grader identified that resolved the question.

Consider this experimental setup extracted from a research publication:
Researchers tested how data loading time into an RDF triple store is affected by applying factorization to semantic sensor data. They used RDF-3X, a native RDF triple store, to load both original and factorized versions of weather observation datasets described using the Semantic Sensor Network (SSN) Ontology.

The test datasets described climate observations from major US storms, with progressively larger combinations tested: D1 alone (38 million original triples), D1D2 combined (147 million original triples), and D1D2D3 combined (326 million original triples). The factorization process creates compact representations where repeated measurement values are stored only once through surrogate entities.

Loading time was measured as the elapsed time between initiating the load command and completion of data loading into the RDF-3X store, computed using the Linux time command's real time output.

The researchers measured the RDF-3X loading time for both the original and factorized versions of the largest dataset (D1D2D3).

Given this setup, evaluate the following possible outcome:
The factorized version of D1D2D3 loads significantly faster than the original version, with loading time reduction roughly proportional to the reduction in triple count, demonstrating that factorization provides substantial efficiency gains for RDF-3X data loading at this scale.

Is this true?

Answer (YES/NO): NO